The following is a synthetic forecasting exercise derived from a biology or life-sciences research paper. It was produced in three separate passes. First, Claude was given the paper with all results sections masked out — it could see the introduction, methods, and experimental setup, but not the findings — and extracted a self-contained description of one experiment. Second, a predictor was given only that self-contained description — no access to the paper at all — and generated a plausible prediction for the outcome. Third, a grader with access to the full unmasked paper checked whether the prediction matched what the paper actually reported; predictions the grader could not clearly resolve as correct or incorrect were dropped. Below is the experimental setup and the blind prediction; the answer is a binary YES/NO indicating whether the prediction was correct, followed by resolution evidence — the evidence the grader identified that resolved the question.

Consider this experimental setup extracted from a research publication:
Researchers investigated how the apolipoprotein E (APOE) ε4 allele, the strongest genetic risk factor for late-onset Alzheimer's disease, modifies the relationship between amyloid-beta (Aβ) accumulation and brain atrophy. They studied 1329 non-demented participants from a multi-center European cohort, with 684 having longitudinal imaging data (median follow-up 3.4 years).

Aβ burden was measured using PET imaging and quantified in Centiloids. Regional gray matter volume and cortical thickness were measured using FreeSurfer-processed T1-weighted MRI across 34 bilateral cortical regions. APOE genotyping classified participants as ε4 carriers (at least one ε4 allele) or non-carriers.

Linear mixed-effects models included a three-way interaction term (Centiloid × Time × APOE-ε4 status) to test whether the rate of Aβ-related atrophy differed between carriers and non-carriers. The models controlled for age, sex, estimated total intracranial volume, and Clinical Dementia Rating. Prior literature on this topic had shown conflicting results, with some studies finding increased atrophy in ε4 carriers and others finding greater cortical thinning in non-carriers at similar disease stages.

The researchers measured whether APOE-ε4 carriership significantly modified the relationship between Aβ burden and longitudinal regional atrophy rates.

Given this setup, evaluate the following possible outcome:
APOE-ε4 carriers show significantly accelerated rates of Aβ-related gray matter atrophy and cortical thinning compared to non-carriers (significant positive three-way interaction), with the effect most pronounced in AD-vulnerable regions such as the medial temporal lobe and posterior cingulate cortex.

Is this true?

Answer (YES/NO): NO